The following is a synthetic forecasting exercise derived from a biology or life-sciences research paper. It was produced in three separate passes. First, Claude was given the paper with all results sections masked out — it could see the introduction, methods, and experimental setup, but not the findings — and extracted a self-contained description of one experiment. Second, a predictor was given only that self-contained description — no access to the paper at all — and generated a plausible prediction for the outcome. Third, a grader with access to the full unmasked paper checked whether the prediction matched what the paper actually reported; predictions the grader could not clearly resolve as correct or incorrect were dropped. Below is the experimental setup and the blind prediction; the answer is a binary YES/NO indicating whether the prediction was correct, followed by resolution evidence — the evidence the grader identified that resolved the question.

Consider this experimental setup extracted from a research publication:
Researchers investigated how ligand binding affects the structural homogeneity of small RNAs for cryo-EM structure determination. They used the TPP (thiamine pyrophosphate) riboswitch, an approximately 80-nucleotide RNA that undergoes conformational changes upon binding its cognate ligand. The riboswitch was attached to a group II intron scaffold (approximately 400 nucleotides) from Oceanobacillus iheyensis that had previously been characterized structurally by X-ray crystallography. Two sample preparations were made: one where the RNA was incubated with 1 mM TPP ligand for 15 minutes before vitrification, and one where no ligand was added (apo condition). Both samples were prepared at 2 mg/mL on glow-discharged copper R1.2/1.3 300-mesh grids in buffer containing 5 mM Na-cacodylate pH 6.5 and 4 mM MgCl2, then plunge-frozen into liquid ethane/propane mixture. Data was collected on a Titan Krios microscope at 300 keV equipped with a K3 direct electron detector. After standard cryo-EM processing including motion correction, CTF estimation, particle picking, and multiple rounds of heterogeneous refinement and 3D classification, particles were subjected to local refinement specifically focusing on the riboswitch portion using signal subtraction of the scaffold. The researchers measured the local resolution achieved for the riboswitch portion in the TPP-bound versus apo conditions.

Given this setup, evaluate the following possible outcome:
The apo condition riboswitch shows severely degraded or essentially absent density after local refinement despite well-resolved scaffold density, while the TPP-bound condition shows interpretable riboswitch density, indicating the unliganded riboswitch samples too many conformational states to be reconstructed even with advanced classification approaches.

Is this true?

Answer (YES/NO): NO